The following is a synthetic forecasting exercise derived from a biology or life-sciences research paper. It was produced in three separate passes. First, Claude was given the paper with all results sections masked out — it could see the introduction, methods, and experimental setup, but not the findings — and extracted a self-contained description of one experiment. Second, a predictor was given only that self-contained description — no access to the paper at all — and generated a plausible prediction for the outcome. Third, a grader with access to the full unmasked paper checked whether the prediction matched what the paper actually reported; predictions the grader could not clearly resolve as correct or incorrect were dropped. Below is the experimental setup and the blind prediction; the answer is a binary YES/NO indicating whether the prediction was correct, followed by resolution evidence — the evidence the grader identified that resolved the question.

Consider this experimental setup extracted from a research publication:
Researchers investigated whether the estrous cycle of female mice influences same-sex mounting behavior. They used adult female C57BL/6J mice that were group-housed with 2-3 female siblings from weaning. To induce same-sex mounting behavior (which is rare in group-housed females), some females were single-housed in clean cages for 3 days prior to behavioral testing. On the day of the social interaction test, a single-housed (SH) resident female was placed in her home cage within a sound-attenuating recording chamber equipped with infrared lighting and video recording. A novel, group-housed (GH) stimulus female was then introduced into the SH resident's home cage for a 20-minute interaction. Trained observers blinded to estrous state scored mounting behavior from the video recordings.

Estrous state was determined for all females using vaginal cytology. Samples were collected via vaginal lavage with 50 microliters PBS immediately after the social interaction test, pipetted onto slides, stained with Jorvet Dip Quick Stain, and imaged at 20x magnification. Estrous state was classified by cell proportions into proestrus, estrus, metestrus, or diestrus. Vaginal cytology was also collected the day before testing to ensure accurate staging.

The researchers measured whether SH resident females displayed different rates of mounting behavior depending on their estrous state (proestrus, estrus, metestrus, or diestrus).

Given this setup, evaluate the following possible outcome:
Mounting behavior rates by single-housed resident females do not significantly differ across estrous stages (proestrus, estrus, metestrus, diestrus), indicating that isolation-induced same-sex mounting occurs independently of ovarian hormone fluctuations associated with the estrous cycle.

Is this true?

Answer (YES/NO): YES